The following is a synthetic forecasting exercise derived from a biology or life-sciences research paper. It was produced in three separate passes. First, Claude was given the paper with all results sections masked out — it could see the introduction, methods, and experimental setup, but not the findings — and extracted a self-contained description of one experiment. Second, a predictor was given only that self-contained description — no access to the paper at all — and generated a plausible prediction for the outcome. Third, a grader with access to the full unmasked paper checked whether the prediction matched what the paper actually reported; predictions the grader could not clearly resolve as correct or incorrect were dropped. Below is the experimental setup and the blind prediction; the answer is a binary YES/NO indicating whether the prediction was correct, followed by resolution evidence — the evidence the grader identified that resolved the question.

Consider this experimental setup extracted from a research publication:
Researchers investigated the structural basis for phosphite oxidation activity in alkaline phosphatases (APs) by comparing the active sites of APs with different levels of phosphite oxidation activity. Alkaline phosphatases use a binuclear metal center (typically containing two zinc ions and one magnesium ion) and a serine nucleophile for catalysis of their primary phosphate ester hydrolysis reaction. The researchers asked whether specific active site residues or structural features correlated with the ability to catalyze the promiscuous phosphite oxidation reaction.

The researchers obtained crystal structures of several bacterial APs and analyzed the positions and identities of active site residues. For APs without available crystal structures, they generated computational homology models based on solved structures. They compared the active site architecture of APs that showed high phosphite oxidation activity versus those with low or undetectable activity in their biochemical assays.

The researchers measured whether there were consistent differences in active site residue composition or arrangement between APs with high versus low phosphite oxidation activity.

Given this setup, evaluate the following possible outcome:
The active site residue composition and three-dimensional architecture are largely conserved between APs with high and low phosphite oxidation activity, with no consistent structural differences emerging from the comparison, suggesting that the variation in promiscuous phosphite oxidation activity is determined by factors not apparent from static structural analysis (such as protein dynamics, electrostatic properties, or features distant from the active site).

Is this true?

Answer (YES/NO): NO